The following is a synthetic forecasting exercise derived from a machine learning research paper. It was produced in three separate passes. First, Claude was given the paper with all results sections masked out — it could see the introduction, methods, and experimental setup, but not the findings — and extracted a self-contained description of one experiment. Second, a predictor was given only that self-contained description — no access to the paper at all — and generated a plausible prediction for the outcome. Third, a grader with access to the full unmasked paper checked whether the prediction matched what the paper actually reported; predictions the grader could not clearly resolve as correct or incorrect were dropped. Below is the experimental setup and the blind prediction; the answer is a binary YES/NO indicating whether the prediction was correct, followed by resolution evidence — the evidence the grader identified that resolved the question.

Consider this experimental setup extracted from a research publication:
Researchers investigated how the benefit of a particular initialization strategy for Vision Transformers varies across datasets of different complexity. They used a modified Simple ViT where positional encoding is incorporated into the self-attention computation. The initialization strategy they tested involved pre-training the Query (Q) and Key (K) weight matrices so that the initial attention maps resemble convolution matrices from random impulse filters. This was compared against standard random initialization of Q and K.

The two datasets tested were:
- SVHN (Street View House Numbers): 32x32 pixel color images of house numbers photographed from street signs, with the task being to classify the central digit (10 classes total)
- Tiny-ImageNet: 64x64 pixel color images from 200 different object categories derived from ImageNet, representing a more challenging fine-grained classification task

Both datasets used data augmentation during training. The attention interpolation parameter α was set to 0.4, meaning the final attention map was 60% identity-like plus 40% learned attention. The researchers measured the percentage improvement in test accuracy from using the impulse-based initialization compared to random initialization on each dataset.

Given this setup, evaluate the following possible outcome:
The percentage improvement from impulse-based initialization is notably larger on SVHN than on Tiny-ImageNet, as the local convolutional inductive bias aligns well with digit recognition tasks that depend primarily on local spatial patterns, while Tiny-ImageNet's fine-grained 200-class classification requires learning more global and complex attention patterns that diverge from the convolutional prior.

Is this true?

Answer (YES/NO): NO